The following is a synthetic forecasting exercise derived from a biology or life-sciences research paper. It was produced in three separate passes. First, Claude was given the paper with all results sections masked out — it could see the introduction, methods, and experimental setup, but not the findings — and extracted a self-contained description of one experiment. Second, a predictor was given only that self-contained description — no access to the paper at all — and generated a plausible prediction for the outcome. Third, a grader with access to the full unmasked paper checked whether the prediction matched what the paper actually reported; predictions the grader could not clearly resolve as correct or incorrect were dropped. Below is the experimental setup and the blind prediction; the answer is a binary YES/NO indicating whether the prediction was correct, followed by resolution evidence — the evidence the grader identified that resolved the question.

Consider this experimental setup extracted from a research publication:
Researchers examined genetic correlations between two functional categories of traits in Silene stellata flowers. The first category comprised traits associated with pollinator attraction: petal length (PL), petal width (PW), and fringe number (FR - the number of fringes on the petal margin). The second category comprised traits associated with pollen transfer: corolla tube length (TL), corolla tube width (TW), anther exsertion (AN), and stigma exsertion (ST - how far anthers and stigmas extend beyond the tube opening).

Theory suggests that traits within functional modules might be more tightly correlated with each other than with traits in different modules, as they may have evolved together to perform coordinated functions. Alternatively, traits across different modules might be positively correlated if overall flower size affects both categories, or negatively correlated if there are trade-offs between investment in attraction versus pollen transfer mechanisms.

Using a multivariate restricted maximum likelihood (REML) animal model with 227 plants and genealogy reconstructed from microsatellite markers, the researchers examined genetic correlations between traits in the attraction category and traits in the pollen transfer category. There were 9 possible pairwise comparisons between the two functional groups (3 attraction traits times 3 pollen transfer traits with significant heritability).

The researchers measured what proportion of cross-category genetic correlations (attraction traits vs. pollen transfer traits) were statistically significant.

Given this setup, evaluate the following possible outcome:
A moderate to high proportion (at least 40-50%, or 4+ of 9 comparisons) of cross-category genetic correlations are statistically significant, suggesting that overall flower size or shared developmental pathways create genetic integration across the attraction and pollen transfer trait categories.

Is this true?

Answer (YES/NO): YES